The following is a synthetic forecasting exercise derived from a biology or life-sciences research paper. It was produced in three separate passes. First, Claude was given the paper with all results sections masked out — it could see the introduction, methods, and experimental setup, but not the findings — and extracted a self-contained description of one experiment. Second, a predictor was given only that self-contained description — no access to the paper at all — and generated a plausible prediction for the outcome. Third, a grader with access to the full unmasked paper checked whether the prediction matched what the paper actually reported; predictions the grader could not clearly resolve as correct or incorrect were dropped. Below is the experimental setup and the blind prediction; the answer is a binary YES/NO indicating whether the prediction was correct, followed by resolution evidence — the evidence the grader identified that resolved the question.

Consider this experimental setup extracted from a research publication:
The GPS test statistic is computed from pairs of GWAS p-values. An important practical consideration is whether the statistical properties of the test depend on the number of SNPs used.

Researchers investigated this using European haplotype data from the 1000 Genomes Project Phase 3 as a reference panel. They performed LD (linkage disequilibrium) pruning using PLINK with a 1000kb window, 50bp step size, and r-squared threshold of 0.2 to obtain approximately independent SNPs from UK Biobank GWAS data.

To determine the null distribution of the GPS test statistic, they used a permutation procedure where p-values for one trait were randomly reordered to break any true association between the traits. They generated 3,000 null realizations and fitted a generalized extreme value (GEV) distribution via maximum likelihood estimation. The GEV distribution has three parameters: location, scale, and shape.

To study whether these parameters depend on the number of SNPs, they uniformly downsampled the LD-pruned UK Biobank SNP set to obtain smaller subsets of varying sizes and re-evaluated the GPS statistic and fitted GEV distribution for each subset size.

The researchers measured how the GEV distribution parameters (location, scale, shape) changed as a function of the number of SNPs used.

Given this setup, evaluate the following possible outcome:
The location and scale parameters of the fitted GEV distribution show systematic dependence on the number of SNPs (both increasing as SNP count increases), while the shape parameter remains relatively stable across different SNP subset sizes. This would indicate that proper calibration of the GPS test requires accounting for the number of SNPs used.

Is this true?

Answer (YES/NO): NO